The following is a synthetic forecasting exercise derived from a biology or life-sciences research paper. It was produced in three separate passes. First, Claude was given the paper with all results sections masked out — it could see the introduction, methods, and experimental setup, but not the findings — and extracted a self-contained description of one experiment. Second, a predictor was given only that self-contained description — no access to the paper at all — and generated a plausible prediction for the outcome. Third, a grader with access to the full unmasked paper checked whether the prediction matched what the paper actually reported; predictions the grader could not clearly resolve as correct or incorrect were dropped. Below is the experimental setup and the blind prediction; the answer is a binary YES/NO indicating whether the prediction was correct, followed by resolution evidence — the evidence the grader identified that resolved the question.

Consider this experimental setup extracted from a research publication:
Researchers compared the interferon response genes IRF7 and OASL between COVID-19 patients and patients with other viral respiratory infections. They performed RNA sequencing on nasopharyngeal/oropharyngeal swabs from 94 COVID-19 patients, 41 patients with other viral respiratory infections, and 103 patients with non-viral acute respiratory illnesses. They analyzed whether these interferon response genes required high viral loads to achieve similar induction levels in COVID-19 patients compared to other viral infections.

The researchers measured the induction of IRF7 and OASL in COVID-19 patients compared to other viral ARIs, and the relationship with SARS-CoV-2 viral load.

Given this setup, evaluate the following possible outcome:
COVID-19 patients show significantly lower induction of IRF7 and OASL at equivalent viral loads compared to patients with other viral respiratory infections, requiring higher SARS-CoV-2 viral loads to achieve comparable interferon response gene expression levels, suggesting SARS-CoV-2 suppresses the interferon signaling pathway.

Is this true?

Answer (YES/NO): YES